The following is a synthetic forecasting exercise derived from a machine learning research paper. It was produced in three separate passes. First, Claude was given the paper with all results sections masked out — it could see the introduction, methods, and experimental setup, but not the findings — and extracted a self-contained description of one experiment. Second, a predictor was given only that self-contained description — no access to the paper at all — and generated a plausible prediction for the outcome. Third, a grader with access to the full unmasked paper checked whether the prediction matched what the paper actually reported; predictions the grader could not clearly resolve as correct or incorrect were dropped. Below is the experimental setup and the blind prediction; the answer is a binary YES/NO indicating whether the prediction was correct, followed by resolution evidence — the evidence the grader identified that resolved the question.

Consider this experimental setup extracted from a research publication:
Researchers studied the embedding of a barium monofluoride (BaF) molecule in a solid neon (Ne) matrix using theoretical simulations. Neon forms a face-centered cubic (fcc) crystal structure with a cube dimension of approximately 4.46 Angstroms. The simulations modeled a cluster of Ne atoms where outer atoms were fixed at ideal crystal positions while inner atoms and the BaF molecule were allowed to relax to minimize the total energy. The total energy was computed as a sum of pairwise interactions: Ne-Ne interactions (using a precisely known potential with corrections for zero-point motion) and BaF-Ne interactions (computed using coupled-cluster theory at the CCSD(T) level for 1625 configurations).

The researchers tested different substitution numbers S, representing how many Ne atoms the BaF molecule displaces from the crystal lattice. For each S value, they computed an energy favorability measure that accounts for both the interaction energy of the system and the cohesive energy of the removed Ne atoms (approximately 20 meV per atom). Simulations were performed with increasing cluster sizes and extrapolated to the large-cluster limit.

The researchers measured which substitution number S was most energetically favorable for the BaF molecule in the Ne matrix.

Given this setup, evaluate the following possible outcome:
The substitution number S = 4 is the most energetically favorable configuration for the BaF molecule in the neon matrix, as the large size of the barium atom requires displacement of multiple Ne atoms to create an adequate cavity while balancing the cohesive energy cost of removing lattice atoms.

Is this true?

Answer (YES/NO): NO